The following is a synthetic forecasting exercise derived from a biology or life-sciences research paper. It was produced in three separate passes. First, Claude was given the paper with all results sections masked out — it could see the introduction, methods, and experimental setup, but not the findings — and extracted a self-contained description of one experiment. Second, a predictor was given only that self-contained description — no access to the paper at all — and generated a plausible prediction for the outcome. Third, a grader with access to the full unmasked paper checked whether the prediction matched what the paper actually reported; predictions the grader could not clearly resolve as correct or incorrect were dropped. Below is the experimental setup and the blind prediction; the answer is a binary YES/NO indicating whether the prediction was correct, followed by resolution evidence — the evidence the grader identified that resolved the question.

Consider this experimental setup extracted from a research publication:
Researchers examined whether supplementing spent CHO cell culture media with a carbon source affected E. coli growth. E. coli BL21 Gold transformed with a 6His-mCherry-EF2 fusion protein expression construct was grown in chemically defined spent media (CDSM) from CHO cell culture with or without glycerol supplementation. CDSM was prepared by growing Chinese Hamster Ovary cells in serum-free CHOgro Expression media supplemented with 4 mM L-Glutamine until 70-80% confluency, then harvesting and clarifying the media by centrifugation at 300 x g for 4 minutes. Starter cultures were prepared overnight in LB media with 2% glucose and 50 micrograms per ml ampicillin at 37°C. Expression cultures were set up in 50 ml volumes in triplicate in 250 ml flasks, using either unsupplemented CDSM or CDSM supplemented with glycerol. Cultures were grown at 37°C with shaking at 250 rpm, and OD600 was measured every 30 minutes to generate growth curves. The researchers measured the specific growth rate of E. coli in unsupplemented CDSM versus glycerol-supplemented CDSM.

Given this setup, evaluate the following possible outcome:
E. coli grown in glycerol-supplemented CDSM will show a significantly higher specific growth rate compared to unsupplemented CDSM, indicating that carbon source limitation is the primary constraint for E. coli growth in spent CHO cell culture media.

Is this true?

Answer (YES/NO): YES